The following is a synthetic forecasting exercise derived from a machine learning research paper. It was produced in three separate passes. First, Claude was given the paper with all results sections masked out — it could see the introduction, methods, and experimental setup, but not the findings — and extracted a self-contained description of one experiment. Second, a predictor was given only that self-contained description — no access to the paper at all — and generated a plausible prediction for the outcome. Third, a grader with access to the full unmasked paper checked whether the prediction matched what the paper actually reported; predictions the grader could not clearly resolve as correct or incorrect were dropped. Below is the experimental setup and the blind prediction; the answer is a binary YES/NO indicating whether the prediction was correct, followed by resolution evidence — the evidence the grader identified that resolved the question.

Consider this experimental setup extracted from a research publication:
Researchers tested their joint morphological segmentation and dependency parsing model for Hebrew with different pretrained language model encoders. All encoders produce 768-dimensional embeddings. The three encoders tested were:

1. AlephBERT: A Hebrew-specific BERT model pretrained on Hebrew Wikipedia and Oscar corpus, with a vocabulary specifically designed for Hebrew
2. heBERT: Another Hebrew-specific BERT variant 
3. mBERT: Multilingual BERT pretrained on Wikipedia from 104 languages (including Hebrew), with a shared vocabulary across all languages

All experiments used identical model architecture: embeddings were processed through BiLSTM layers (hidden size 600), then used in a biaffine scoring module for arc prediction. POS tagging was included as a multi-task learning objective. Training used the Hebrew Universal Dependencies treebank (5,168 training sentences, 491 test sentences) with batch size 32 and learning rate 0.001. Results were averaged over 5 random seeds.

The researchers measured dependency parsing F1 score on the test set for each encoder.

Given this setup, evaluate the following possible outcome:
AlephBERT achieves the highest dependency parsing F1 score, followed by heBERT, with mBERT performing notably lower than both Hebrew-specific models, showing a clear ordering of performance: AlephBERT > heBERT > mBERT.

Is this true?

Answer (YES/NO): YES